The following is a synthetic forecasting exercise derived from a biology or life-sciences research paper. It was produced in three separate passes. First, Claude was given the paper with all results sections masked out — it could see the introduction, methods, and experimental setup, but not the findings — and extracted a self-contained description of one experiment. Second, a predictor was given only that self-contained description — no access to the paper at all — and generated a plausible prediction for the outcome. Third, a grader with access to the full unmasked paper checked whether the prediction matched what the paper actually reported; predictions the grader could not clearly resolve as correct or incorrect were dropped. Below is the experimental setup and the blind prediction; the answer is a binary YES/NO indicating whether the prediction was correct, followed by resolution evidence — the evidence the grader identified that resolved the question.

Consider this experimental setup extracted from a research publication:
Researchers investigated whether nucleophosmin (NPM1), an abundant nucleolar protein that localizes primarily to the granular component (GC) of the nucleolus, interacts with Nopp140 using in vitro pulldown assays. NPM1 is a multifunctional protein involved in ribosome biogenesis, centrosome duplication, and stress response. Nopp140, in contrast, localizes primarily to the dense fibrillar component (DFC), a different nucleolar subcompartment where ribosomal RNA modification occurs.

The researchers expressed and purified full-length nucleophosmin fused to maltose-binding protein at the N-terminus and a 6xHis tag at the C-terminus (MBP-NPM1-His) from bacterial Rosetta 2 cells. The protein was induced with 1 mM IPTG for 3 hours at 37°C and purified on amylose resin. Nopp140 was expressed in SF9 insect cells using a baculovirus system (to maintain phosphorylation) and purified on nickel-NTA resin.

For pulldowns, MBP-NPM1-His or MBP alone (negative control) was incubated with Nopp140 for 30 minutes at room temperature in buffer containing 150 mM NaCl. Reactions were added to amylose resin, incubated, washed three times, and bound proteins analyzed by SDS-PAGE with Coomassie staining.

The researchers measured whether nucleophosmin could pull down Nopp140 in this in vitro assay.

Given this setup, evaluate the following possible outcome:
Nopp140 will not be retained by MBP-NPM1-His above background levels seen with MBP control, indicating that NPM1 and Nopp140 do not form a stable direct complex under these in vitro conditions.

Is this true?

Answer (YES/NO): YES